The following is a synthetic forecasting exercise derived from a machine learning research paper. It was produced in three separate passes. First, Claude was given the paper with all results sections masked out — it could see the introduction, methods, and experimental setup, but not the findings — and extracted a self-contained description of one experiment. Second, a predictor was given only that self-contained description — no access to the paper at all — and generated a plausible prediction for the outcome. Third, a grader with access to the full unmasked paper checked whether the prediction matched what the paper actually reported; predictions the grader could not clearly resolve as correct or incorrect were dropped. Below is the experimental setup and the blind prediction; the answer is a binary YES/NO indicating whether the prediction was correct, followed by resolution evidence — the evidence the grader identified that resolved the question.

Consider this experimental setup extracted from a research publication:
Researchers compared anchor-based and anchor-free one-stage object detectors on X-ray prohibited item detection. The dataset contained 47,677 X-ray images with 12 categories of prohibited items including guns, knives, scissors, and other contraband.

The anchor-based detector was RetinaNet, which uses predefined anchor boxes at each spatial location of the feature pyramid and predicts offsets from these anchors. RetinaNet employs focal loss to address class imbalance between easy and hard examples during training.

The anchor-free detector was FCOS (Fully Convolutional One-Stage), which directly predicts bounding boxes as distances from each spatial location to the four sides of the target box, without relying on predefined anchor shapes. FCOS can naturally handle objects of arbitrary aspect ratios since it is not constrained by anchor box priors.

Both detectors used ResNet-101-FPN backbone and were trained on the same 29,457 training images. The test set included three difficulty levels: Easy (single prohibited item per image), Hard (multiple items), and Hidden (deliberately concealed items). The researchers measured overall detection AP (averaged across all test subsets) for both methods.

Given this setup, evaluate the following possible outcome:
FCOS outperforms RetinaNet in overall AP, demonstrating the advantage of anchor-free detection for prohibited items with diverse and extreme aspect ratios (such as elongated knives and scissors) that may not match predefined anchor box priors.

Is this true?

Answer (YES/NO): NO